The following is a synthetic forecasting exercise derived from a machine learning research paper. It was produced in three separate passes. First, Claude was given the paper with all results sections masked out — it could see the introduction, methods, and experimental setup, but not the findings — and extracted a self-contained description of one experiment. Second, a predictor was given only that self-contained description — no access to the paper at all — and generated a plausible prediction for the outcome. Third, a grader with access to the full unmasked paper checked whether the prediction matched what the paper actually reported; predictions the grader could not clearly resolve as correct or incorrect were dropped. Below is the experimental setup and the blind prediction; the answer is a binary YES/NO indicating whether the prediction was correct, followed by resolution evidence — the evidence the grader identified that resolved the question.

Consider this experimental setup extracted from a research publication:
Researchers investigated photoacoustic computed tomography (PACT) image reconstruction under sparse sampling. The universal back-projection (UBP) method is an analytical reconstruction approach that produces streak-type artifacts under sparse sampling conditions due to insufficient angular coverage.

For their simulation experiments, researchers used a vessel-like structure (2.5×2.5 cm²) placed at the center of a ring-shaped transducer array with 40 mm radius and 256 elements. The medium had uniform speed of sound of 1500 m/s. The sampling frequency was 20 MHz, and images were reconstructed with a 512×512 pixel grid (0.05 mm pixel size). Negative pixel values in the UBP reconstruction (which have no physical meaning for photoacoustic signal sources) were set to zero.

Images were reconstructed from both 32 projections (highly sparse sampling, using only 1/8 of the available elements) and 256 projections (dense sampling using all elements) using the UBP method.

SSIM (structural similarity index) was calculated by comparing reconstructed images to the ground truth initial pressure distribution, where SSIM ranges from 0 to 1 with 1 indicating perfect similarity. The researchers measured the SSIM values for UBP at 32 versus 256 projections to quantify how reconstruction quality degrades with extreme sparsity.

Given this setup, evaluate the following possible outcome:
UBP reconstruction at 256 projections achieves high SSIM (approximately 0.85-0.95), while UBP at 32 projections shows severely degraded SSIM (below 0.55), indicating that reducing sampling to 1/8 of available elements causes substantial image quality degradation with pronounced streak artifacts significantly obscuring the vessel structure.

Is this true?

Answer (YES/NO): NO